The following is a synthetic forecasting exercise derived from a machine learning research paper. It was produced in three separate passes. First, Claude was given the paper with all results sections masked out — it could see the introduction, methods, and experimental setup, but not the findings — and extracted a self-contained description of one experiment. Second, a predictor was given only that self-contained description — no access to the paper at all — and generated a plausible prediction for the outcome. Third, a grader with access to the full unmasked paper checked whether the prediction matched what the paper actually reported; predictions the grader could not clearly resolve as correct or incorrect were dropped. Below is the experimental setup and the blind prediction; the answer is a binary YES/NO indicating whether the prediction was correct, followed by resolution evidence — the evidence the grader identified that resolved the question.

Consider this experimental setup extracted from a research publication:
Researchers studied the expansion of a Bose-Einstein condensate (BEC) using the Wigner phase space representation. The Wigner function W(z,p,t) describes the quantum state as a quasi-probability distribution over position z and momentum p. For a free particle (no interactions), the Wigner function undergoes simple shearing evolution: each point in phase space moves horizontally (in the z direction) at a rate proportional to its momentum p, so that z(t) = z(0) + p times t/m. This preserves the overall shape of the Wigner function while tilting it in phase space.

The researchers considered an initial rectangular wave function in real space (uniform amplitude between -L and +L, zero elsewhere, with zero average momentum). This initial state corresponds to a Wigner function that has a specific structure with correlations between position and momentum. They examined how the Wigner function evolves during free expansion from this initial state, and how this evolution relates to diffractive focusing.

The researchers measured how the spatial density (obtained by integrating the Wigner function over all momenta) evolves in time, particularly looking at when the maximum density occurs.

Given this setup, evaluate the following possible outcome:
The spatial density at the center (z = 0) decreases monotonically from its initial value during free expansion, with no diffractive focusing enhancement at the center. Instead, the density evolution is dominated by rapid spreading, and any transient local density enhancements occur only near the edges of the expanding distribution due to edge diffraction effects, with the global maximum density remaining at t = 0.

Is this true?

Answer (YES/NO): NO